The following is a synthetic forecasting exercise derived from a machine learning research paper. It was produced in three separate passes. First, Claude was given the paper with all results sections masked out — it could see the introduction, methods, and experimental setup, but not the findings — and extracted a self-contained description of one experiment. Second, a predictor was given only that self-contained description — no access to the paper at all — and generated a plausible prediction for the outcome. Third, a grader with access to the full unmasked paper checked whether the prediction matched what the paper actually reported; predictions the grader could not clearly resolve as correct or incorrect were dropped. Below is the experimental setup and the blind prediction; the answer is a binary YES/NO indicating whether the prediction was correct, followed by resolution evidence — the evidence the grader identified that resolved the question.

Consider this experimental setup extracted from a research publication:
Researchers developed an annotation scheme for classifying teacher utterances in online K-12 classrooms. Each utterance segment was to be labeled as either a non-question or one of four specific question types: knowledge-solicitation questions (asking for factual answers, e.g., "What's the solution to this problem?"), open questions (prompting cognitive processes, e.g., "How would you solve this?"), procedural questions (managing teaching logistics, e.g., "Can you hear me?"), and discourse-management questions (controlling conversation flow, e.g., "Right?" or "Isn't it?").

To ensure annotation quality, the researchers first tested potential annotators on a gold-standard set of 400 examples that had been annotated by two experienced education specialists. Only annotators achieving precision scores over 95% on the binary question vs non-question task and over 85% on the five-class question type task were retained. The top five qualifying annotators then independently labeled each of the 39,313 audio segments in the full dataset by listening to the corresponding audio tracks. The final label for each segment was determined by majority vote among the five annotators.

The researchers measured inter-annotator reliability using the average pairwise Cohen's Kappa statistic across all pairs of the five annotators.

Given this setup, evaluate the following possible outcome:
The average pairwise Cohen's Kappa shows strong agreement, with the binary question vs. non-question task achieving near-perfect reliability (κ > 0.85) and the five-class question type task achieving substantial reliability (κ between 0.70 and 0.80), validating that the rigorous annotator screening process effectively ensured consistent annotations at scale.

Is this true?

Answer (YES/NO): NO